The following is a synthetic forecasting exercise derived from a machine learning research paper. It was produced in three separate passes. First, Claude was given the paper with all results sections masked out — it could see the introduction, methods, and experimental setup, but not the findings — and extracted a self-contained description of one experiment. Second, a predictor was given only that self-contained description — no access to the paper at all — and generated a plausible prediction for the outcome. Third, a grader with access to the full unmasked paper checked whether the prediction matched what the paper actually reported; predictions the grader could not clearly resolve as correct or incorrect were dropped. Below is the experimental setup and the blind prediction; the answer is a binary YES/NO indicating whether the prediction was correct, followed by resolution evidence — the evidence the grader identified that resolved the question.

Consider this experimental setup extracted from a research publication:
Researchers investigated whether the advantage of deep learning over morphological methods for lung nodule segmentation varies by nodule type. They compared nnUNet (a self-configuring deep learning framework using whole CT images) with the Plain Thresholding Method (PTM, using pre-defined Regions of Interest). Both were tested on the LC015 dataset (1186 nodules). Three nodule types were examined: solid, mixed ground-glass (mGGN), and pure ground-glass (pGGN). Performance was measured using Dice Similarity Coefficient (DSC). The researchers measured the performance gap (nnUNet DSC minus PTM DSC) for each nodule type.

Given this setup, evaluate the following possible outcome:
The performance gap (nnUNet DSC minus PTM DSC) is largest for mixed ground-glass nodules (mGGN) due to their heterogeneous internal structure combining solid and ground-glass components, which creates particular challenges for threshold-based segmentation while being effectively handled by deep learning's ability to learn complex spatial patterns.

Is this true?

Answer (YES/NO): NO